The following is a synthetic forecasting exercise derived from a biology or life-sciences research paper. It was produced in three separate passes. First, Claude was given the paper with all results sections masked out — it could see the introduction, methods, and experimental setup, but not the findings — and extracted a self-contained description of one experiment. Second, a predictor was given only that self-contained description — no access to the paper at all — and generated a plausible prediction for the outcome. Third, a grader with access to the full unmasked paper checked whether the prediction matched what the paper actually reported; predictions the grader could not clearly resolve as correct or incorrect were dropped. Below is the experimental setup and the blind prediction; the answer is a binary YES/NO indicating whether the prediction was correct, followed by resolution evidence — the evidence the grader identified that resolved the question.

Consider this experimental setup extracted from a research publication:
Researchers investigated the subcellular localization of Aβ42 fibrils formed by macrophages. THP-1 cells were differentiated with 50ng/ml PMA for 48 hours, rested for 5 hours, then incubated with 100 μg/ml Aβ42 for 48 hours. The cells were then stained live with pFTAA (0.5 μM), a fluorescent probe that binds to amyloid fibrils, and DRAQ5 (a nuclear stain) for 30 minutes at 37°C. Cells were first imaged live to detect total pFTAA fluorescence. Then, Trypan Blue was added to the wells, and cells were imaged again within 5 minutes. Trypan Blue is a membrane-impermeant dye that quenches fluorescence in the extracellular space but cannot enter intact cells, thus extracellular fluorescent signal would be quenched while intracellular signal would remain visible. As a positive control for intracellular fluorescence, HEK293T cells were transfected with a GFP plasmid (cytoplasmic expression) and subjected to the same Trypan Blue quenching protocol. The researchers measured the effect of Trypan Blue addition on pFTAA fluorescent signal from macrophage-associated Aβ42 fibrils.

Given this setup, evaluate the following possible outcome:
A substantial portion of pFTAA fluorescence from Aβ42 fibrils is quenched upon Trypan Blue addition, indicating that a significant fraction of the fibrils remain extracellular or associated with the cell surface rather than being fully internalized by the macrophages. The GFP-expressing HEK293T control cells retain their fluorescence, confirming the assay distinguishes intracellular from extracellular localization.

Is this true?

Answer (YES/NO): YES